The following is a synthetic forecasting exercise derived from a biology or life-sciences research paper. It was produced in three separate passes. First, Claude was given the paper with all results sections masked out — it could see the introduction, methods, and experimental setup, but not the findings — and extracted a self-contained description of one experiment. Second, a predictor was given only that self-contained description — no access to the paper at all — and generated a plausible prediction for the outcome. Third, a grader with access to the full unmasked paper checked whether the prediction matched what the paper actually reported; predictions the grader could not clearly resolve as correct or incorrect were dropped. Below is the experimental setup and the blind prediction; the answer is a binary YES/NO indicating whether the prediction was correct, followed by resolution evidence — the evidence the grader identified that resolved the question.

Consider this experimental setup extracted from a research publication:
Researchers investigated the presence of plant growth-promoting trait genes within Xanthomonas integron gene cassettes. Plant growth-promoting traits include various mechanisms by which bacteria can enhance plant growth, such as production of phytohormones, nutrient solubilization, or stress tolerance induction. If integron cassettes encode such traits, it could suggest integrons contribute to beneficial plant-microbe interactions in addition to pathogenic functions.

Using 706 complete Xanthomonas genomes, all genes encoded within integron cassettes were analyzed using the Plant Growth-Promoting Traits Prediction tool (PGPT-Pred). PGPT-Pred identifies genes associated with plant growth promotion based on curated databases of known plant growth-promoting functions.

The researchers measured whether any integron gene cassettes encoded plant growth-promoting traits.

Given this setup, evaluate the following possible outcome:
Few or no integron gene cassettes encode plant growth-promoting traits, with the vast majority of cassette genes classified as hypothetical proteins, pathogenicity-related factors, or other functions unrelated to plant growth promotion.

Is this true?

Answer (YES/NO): NO